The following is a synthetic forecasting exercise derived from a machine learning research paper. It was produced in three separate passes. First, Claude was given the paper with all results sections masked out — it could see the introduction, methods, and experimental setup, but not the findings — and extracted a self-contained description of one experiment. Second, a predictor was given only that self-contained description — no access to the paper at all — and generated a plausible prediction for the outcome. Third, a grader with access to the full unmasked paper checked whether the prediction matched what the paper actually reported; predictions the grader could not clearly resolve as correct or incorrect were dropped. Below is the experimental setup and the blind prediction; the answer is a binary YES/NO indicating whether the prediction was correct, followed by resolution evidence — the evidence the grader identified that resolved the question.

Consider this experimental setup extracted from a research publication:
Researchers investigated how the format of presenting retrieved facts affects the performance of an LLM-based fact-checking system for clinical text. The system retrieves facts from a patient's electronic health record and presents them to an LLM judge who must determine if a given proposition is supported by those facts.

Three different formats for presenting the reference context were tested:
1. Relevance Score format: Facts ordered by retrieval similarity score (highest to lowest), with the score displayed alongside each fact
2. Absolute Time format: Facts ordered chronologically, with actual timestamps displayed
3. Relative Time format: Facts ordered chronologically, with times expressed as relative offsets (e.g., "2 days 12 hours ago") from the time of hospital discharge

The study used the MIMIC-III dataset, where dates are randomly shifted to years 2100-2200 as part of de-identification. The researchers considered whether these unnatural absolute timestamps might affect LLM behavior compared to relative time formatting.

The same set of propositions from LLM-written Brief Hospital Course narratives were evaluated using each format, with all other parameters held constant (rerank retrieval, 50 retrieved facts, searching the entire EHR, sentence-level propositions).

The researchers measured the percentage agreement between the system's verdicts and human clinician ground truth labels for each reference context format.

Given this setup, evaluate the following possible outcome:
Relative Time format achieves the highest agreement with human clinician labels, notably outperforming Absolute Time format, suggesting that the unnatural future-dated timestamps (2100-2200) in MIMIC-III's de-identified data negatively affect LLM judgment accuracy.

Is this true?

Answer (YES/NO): NO